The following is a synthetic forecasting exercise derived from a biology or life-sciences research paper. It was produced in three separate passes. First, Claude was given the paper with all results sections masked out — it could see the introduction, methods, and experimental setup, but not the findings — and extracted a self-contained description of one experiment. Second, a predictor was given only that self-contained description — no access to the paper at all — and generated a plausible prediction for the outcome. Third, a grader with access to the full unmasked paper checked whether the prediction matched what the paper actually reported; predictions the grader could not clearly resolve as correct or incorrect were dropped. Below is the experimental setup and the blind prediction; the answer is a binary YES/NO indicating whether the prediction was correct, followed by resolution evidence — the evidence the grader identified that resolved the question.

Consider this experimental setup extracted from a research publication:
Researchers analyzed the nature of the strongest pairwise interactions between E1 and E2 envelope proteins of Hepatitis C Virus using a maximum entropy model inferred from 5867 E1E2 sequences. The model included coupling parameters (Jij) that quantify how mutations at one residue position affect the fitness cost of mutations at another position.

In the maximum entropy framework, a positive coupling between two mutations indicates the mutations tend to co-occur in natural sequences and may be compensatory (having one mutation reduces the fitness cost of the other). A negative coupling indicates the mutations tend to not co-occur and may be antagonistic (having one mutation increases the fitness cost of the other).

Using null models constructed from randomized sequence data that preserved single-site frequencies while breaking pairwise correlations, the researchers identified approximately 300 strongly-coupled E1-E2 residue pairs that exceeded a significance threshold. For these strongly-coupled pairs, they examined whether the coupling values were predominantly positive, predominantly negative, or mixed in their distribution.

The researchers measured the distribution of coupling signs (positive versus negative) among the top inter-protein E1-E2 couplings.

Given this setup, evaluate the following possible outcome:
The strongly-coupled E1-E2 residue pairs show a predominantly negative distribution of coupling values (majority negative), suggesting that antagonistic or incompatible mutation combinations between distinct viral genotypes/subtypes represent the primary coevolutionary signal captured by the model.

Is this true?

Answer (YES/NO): NO